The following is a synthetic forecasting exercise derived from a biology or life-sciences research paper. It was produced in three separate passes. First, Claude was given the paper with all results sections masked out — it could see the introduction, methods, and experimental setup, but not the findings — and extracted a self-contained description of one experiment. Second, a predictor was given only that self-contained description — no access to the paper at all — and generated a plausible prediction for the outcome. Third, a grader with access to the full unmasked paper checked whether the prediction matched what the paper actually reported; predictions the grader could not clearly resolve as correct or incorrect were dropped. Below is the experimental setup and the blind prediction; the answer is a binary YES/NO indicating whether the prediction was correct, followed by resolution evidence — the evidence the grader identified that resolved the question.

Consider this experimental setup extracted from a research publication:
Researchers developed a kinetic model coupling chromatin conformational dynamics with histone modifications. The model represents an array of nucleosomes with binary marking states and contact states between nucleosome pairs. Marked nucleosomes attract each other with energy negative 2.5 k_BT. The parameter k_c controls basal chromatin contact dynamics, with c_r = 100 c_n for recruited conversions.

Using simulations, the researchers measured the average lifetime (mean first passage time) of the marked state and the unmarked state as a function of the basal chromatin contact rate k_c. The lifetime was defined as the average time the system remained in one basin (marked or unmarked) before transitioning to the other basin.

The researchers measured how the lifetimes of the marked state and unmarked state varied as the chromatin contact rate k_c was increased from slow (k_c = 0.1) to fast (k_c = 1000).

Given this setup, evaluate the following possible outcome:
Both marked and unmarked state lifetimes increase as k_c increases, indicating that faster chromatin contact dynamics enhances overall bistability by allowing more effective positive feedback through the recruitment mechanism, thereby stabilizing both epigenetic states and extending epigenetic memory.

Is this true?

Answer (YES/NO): NO